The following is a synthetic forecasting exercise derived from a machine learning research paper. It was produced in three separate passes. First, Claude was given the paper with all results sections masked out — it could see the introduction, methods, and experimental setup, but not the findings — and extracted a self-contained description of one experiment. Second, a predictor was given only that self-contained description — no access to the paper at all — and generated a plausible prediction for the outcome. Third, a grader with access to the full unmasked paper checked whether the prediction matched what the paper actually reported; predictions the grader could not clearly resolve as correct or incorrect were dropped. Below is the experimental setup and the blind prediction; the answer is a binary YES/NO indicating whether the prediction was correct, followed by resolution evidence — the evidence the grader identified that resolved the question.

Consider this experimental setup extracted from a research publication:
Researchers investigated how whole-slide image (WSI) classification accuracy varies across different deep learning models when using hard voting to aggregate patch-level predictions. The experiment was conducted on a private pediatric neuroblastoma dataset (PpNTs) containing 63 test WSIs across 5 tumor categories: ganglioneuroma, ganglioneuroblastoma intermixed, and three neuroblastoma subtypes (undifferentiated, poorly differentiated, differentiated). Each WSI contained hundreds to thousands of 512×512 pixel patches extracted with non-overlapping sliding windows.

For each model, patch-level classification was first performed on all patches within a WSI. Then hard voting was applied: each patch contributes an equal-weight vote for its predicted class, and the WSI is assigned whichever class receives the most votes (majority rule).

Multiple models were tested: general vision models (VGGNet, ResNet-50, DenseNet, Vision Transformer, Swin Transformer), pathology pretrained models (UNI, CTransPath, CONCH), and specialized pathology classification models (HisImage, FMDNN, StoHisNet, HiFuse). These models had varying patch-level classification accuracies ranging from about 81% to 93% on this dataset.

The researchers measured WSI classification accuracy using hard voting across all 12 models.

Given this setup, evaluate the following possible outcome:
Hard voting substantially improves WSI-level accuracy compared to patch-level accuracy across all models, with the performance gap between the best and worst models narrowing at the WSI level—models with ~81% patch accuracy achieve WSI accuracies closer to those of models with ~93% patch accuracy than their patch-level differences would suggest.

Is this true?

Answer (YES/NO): YES